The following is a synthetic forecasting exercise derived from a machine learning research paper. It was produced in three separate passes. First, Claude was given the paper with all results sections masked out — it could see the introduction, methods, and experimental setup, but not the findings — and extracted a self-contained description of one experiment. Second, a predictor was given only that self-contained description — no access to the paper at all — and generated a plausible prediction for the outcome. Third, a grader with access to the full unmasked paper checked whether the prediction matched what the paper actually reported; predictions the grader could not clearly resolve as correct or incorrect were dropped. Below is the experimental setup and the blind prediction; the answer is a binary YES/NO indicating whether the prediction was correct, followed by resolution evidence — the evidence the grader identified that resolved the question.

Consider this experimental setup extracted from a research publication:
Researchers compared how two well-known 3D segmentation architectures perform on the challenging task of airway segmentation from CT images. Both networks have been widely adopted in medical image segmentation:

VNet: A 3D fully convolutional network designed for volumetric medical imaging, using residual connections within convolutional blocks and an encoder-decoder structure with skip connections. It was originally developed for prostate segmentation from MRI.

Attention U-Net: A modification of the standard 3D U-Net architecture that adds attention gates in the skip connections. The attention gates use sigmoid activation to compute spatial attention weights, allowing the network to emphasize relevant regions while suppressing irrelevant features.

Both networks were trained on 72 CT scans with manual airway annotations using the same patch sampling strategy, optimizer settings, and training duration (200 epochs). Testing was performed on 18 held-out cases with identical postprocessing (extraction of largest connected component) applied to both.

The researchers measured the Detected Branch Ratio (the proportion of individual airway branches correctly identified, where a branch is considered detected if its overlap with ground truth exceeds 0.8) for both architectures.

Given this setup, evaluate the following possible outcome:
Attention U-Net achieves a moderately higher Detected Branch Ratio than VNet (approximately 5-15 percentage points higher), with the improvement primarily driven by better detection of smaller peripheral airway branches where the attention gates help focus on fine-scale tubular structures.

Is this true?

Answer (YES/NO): NO